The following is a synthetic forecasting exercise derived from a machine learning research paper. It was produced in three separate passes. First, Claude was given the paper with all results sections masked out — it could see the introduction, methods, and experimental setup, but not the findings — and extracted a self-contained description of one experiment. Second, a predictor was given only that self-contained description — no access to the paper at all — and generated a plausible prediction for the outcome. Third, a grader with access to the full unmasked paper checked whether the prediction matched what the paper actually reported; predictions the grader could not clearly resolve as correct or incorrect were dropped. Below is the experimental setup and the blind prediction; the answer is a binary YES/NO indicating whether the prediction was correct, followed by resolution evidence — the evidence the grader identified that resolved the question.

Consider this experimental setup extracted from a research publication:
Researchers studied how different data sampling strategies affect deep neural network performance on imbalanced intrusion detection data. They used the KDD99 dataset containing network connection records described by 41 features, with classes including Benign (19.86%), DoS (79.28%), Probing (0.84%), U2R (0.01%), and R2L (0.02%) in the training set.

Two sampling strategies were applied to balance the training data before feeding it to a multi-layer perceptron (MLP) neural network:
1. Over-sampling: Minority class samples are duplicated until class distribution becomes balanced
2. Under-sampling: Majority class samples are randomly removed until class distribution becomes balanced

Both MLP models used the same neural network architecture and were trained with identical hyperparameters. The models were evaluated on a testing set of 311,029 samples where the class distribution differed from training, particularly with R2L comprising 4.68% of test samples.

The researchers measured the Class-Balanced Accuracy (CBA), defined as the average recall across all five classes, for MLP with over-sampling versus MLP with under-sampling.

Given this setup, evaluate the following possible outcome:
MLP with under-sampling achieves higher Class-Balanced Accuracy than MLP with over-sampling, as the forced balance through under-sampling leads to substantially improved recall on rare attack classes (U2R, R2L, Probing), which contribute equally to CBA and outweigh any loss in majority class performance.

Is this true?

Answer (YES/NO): NO